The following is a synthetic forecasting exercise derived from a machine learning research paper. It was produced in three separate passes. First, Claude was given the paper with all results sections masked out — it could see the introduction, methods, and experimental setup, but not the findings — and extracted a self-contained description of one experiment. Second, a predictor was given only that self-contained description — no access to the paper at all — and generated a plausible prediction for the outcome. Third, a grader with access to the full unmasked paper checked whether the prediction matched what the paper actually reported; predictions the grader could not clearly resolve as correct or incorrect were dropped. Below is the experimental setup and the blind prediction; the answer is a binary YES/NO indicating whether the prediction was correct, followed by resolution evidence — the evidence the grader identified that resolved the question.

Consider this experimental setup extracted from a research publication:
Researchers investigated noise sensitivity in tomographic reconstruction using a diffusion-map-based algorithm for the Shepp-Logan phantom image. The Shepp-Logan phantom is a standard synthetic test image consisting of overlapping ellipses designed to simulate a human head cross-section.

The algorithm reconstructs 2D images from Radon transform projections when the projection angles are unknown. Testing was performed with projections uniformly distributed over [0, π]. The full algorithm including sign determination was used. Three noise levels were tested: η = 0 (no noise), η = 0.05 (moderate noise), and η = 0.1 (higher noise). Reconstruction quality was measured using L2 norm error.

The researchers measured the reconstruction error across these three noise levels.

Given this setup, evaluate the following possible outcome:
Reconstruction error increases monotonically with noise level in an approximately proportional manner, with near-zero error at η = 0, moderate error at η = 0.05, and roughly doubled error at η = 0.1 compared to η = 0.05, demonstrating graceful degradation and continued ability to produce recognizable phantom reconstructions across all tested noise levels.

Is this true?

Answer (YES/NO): NO